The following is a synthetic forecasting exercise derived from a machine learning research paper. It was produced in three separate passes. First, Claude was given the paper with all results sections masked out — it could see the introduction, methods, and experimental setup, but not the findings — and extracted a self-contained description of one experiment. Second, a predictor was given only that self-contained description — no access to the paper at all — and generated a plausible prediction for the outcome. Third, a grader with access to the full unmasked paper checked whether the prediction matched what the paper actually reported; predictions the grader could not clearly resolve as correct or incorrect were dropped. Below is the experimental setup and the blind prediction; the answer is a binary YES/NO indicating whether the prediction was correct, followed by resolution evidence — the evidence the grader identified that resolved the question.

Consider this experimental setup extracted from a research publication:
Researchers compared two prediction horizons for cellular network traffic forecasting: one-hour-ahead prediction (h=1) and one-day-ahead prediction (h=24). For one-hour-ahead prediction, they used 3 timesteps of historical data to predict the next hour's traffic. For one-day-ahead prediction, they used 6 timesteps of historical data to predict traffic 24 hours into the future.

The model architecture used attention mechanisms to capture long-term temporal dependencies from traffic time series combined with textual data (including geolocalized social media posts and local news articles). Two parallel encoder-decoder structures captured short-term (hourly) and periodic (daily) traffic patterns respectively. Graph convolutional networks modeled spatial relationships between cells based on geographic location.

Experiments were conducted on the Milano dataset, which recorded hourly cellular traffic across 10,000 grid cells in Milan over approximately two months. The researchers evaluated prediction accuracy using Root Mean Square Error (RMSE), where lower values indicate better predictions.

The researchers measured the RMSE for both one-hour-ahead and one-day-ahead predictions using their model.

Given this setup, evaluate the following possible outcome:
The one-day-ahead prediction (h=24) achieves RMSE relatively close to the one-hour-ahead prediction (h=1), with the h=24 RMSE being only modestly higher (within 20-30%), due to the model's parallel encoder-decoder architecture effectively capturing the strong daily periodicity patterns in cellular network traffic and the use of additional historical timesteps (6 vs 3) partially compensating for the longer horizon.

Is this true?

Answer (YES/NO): NO